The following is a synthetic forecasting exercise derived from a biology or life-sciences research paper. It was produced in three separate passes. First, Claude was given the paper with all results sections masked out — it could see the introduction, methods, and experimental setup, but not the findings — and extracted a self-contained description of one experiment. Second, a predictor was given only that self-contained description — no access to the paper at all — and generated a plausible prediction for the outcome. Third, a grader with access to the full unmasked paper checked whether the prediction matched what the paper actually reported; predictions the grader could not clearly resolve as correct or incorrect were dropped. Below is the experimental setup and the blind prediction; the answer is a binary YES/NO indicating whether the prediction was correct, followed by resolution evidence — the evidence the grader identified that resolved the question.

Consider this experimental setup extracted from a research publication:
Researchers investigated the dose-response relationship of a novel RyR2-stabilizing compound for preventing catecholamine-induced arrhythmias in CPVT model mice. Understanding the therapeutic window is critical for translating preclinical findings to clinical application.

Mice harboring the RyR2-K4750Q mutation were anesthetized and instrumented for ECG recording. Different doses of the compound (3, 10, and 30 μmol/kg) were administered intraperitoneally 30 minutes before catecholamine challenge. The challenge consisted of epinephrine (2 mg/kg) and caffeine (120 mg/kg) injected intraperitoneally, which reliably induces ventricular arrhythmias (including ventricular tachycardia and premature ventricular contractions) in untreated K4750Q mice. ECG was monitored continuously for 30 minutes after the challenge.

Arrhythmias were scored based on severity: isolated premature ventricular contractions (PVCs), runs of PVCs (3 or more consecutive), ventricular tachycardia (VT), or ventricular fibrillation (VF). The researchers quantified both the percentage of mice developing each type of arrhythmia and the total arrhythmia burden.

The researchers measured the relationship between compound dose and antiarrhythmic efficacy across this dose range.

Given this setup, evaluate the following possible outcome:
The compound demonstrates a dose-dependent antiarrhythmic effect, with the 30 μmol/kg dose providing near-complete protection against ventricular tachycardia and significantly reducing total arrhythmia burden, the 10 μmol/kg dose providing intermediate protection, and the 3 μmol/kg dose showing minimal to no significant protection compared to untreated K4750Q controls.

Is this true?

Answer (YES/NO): NO